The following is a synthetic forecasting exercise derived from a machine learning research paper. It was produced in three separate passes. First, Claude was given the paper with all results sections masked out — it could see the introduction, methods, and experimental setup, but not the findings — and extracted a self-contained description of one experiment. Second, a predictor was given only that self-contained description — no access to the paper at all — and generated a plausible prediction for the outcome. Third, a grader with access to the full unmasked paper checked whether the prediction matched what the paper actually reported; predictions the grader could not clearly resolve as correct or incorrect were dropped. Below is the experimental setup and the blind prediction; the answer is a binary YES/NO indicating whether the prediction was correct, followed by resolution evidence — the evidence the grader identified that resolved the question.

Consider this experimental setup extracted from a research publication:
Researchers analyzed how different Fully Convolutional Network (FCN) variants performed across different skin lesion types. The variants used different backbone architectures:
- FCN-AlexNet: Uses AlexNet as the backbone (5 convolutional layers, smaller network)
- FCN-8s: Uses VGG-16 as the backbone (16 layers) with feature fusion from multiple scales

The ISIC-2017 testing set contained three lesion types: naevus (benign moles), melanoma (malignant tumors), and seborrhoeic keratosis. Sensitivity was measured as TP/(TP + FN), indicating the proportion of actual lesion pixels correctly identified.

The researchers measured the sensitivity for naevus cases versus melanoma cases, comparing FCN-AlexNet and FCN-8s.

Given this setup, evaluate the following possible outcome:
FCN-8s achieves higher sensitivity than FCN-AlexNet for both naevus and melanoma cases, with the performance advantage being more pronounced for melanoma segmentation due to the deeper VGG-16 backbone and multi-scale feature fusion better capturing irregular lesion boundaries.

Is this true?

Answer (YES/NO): YES